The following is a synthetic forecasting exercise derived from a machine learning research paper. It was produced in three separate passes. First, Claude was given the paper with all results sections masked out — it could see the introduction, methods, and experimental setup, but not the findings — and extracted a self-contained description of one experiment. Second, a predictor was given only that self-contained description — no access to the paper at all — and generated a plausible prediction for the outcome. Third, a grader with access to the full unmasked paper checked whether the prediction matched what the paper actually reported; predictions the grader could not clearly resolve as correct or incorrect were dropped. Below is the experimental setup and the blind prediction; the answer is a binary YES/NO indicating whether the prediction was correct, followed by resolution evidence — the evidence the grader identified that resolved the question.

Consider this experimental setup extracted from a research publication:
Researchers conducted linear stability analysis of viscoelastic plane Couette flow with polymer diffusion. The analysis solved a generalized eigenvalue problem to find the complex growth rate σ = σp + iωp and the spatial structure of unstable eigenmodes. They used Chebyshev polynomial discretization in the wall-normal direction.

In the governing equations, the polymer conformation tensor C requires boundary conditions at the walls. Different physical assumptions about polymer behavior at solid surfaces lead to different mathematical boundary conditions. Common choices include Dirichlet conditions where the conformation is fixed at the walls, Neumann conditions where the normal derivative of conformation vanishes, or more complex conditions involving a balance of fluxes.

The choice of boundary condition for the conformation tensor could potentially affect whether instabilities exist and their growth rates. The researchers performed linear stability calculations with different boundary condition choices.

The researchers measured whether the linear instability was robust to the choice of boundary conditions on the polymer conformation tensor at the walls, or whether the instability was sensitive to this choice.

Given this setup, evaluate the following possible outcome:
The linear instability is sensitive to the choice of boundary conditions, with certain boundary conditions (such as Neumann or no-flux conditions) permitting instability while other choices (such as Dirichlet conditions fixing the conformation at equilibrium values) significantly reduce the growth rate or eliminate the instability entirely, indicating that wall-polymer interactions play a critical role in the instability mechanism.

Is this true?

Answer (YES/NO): NO